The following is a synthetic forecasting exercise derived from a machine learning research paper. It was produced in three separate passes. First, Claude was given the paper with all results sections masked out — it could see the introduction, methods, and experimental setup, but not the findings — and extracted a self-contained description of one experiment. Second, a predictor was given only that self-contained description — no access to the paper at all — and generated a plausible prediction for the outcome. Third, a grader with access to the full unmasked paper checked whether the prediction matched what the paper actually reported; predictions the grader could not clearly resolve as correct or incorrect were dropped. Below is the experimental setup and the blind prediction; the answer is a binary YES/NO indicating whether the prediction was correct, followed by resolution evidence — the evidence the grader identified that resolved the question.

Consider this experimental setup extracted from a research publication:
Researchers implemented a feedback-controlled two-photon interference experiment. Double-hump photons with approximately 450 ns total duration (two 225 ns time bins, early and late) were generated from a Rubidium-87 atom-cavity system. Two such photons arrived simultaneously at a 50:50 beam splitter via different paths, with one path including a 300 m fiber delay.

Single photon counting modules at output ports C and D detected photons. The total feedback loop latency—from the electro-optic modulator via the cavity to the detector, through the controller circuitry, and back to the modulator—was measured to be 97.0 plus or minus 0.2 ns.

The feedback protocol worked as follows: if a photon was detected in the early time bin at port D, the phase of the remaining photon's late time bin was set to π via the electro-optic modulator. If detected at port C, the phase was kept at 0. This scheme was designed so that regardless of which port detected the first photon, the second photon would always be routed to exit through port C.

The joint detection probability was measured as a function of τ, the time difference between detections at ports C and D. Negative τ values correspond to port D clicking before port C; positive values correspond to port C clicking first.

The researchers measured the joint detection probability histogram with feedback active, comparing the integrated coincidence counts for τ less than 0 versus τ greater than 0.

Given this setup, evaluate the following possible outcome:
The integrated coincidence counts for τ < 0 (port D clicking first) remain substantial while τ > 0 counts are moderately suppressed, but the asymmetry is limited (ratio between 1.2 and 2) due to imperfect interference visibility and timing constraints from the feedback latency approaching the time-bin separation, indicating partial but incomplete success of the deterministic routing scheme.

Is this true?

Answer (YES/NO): NO